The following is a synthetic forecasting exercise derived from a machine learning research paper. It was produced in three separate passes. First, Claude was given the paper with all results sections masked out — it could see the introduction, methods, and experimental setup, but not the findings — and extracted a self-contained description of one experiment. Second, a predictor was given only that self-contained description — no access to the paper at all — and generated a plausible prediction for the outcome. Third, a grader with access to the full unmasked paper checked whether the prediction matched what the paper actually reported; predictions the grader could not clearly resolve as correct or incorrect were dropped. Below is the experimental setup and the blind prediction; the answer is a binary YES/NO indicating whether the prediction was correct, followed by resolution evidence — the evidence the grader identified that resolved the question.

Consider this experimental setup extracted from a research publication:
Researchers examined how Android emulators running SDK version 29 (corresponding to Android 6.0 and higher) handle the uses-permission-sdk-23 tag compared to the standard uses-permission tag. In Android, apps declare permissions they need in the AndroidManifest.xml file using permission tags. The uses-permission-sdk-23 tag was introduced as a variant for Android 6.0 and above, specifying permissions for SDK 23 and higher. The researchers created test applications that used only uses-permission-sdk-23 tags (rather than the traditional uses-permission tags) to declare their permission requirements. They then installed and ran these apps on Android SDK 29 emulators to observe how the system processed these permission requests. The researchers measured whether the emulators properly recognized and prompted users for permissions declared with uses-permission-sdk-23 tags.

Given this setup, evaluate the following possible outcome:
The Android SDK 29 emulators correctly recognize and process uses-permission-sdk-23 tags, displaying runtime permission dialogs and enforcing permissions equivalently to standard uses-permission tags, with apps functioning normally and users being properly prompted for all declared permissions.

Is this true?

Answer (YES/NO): NO